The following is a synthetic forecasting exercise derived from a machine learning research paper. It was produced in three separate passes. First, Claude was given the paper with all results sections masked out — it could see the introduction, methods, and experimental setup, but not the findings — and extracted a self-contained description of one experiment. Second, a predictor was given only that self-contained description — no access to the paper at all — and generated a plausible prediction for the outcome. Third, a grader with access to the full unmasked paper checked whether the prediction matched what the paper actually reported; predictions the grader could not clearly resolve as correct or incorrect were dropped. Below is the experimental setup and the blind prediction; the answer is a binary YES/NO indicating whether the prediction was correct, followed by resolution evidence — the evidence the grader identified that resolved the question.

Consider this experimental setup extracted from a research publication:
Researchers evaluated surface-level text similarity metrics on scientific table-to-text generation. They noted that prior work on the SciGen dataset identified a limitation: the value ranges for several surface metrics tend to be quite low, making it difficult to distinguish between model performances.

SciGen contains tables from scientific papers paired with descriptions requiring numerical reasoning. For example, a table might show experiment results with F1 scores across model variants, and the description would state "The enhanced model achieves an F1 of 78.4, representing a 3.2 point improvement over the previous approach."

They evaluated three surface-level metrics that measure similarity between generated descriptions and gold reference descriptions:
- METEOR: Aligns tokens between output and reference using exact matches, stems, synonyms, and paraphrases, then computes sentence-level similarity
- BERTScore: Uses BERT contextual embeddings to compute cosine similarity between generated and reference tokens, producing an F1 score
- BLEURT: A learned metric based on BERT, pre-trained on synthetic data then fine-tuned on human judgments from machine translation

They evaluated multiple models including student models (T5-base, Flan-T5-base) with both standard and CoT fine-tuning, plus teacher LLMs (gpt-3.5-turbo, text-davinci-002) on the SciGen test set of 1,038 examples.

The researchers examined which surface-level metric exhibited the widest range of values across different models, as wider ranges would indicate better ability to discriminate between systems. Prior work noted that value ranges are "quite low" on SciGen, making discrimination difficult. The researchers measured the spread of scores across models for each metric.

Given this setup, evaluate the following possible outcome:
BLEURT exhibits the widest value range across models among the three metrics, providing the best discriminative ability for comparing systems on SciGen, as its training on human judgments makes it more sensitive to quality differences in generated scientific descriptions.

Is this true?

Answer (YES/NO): NO